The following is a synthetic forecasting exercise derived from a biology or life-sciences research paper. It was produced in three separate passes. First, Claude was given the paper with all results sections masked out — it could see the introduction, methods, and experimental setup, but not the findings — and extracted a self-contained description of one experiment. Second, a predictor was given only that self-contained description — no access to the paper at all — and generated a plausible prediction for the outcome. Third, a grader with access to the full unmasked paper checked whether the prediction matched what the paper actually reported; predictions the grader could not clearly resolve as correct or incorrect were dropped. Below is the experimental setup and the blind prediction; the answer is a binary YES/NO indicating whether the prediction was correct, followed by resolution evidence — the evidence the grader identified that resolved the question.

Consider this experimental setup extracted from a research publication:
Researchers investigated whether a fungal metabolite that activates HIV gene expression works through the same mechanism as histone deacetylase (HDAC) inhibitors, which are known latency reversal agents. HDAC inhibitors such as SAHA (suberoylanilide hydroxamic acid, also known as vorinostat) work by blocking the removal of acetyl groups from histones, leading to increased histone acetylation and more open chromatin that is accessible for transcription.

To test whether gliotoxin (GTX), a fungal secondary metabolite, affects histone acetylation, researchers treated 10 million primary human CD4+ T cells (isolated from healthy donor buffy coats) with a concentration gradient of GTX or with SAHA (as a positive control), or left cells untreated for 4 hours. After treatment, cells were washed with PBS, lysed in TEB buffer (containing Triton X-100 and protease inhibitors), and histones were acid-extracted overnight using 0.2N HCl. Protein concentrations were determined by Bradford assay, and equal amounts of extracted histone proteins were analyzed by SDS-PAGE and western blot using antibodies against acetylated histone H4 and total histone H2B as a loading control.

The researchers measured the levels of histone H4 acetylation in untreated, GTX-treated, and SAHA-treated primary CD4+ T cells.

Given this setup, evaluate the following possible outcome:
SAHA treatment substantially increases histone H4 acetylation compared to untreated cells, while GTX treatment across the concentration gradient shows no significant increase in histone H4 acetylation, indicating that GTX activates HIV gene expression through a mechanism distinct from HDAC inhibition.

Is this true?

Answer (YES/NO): YES